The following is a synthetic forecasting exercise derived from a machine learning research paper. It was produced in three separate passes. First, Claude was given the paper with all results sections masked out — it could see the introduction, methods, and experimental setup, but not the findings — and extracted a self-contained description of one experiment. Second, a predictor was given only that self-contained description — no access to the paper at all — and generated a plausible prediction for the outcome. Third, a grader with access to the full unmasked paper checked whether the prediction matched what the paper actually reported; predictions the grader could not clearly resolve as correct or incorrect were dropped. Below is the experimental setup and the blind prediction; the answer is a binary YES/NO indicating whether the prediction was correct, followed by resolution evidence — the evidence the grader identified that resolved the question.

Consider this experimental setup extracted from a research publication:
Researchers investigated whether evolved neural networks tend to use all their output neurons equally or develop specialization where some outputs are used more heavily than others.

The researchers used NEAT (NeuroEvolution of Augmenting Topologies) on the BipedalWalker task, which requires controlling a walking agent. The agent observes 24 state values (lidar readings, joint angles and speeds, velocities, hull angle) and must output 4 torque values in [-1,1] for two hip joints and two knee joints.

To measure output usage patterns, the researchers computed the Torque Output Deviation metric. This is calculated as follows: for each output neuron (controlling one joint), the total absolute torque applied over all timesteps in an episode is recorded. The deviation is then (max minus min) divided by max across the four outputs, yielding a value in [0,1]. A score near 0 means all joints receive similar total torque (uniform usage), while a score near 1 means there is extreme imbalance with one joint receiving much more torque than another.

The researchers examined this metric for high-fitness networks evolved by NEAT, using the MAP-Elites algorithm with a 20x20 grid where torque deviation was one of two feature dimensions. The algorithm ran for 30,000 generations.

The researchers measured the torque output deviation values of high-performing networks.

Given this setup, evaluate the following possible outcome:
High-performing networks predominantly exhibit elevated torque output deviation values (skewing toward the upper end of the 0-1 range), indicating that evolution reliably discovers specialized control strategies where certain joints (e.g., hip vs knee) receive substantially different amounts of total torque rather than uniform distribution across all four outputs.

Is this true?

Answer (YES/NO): NO